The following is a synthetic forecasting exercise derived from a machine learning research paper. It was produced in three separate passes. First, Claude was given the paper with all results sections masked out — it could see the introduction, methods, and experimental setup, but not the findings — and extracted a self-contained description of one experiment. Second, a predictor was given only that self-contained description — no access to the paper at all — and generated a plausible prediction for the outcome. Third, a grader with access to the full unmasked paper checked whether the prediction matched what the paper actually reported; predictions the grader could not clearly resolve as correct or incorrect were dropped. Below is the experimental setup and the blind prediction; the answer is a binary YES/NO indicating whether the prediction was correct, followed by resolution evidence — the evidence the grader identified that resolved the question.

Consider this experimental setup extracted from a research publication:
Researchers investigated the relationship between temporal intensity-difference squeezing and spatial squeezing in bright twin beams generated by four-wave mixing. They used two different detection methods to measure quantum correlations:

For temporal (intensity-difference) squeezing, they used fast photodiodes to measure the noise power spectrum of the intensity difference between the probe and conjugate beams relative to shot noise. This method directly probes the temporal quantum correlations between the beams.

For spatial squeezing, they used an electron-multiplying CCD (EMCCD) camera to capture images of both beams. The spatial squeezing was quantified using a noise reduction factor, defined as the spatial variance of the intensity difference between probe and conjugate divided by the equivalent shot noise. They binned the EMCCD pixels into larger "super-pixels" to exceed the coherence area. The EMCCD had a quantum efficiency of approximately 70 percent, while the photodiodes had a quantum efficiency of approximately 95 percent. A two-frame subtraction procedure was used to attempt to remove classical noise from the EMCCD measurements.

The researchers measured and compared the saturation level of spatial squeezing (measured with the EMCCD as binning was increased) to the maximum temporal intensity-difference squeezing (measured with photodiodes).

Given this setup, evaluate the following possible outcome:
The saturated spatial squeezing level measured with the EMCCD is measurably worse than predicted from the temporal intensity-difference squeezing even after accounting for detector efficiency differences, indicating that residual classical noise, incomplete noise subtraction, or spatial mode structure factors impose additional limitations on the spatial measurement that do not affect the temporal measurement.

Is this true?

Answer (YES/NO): YES